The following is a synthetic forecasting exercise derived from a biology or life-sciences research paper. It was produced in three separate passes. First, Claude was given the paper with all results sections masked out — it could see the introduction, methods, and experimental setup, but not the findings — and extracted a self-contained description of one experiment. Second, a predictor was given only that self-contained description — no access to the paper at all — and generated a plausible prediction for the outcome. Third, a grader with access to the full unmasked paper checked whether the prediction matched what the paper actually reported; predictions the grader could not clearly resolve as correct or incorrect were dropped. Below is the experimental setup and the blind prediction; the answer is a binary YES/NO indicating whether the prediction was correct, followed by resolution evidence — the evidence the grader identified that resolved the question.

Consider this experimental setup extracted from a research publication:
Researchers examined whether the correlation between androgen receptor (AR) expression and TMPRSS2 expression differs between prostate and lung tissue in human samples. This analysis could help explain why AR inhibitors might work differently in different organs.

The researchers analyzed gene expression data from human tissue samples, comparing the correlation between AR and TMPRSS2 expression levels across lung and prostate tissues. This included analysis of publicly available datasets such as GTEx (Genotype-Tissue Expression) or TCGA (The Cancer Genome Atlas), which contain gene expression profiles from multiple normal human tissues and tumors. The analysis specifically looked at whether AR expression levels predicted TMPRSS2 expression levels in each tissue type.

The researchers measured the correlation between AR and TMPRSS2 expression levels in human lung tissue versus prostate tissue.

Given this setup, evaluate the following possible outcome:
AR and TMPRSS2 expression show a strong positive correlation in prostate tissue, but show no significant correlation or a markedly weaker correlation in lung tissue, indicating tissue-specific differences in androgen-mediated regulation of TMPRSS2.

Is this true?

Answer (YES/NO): YES